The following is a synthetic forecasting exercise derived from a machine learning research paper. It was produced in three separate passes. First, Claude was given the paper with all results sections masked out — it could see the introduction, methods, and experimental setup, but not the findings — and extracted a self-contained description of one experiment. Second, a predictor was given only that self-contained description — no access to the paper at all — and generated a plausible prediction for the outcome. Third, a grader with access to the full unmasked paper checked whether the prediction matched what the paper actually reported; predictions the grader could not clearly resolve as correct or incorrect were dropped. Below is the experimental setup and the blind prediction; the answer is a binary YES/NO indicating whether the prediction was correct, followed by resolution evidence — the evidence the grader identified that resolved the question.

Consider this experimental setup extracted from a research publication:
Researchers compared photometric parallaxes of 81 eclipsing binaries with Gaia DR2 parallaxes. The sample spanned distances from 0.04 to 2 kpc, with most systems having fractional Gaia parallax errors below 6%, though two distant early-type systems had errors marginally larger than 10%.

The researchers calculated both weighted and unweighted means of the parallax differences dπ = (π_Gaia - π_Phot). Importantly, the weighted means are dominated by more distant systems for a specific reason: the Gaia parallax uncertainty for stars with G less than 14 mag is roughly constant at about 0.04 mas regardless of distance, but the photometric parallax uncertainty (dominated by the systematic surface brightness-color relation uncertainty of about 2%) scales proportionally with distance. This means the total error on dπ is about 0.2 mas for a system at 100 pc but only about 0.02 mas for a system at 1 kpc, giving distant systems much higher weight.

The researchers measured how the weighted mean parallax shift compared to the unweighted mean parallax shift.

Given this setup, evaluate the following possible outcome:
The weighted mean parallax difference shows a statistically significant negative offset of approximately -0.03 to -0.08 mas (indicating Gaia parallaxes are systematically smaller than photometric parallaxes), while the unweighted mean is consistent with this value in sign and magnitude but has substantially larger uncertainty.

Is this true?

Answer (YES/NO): NO